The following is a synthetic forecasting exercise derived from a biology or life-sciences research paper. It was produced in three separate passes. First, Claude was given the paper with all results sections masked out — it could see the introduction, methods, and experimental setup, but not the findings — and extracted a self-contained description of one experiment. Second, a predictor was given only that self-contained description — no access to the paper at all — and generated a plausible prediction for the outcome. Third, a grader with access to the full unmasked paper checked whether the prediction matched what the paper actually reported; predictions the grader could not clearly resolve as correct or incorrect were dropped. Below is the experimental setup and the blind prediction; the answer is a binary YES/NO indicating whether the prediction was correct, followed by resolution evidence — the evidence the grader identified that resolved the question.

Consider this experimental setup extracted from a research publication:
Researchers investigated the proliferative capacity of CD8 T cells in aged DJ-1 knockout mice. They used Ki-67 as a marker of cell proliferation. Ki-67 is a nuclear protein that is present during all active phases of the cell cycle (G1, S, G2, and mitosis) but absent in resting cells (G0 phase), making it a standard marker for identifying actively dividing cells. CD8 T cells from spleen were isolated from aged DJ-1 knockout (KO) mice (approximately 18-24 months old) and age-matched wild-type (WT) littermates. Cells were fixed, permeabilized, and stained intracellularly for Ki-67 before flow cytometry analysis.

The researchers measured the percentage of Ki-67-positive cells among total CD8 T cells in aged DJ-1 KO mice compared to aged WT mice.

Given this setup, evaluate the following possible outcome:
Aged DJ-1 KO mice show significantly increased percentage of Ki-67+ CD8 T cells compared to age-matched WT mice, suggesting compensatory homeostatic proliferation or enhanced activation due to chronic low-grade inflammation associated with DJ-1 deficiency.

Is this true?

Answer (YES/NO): NO